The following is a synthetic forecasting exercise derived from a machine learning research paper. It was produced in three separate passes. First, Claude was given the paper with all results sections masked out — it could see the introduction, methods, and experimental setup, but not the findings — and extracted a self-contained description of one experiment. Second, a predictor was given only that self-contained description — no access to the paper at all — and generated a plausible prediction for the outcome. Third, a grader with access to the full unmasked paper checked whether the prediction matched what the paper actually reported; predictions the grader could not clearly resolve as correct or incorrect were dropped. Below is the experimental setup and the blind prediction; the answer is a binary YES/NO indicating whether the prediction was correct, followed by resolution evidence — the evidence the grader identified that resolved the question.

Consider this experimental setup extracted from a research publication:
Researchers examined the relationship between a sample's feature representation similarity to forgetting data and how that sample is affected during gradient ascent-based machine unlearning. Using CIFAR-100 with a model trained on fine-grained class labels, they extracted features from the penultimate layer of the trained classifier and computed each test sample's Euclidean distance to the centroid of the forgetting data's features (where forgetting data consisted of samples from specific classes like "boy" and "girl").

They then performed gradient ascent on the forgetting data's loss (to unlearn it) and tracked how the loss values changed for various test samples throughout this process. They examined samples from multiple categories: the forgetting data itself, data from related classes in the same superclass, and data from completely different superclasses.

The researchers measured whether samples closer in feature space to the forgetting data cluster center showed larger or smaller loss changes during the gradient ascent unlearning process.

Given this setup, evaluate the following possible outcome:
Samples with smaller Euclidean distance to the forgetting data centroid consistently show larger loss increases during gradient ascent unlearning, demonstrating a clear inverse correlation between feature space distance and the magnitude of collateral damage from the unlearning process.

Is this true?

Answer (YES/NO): YES